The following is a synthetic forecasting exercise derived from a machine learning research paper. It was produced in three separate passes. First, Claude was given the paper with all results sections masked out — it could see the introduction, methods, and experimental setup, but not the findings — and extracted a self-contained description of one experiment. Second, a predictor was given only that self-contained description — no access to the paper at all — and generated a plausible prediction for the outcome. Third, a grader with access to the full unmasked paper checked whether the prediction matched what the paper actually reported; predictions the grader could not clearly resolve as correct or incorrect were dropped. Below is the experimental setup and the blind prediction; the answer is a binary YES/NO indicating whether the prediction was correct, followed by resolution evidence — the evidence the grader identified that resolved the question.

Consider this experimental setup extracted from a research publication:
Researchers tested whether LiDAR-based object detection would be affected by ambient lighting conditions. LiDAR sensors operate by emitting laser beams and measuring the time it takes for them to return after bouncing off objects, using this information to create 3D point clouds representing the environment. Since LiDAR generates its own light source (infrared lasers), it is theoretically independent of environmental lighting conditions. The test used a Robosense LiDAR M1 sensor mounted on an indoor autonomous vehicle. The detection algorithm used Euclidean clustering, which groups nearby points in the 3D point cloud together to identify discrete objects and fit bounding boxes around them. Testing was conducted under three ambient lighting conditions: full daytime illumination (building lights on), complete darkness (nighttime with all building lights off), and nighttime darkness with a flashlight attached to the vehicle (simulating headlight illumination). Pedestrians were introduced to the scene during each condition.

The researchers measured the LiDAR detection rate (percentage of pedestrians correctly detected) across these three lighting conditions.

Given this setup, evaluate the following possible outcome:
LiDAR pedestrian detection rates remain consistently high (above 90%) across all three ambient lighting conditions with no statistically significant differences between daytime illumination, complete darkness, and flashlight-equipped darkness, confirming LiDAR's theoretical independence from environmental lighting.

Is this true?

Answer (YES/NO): NO